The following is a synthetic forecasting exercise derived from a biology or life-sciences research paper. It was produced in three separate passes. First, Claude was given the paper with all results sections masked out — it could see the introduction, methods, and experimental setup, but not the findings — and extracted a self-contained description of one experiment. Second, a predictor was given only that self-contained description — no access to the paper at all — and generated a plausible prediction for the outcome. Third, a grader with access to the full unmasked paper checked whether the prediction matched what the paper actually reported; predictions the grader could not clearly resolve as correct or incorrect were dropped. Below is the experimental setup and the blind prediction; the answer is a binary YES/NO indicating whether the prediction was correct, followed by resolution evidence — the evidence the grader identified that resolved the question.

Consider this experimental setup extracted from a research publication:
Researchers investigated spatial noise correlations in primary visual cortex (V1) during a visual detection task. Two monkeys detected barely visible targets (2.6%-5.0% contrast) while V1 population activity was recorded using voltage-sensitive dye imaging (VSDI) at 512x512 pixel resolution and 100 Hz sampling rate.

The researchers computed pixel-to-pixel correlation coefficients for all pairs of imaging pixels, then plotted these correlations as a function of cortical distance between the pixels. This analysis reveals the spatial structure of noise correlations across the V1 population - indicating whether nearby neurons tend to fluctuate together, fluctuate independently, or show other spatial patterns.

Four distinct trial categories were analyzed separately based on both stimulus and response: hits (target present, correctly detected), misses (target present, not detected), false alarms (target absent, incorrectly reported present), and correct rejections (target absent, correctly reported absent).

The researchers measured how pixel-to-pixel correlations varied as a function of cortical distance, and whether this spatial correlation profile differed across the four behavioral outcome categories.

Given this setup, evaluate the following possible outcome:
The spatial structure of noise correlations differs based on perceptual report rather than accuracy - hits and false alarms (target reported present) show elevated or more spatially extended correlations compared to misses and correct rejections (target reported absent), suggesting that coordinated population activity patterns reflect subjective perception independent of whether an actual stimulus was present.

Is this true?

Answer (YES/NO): NO